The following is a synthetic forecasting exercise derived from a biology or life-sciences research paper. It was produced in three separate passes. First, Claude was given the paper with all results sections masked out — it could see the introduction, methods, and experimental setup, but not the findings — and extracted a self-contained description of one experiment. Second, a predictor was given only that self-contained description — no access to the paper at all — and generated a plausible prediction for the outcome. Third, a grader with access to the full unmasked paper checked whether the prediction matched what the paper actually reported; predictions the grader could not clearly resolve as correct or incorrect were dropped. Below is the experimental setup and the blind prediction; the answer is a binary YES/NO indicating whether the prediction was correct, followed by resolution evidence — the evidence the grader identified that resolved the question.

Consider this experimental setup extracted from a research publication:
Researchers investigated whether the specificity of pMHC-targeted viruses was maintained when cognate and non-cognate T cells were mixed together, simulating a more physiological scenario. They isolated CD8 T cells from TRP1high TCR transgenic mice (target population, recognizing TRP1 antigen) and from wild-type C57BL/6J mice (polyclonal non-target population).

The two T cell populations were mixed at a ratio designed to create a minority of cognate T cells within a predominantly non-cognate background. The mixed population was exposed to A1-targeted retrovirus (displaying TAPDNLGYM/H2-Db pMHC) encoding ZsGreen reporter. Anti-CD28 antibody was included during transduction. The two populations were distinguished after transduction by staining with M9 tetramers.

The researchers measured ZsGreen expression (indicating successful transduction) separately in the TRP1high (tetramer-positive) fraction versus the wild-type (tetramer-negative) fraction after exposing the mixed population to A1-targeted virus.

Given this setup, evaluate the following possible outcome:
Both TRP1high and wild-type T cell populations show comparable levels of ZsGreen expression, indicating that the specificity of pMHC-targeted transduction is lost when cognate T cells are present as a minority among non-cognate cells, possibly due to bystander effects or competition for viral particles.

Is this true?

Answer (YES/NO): NO